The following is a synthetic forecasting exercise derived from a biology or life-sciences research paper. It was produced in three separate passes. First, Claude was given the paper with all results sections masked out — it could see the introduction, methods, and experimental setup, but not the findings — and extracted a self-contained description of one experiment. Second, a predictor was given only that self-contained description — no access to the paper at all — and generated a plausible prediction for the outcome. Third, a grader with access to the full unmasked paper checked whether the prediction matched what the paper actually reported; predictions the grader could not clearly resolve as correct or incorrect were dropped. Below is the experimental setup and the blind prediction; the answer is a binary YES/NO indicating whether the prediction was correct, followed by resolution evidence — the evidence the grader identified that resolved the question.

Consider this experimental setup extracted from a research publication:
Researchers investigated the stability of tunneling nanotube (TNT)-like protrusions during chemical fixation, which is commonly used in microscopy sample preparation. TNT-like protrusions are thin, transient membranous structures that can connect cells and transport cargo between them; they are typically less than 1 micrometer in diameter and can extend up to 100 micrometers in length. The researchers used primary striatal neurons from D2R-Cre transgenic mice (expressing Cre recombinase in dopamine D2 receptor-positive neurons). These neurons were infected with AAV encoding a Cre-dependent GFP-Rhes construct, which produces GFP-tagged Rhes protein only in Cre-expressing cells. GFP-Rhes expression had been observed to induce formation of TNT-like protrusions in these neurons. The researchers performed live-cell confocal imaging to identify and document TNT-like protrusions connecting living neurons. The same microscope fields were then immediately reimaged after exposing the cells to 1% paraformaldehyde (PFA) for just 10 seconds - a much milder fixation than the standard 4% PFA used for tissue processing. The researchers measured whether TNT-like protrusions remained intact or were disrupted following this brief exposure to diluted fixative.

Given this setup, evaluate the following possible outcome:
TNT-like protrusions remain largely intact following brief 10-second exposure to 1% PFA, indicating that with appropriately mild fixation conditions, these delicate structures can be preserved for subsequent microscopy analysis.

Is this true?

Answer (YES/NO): NO